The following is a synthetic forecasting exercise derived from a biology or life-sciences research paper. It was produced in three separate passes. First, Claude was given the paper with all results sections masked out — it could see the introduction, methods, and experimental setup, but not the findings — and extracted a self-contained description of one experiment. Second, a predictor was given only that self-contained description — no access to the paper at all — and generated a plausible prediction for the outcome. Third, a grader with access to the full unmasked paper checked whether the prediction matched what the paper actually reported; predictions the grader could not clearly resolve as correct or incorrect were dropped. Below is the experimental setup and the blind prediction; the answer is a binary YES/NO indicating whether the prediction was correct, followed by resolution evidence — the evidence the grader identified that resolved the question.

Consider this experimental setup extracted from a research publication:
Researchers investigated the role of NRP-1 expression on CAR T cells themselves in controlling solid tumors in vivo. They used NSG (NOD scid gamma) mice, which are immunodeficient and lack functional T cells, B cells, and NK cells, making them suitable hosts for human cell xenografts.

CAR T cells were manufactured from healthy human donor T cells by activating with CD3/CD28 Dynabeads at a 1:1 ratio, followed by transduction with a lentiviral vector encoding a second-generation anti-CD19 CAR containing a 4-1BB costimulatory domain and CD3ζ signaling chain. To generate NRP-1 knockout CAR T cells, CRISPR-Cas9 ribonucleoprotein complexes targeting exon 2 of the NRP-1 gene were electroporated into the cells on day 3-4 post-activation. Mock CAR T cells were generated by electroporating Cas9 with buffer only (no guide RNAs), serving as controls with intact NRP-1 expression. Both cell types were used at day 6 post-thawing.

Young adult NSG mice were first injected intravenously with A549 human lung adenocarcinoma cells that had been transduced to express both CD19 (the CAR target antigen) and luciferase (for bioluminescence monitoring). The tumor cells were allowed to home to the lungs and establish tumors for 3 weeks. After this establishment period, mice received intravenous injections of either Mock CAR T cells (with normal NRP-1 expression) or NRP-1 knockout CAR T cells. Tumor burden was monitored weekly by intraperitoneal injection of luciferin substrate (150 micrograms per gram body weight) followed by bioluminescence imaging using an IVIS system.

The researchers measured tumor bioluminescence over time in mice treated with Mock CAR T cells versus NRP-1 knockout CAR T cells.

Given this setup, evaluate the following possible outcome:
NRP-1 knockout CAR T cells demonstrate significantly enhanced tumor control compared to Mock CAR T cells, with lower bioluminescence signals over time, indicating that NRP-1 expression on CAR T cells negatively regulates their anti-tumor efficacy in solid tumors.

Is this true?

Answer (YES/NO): NO